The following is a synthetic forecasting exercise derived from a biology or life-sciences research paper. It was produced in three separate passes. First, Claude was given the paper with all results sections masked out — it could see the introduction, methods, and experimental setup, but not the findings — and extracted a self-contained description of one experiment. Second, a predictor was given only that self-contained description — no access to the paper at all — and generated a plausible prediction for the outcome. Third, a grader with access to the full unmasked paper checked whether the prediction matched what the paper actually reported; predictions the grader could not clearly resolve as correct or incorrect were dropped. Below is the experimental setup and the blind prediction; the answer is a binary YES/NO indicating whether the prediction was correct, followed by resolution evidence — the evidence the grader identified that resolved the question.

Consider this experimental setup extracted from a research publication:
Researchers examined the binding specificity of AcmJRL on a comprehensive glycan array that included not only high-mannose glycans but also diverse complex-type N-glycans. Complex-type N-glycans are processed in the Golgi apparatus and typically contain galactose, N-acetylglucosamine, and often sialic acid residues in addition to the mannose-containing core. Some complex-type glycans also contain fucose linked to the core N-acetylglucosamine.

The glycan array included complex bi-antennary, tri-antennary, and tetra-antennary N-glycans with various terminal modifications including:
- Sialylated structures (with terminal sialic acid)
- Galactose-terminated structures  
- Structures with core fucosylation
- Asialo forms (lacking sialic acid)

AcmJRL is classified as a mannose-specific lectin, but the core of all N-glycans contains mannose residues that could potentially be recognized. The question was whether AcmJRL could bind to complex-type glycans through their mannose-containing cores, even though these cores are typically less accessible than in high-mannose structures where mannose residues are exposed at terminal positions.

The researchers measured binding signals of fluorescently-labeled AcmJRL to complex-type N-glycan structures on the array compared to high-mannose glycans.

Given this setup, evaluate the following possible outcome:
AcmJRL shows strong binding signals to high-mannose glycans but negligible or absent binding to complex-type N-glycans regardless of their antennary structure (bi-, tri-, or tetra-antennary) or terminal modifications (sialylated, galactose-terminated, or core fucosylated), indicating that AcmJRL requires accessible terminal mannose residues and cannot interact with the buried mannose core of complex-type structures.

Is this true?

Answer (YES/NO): YES